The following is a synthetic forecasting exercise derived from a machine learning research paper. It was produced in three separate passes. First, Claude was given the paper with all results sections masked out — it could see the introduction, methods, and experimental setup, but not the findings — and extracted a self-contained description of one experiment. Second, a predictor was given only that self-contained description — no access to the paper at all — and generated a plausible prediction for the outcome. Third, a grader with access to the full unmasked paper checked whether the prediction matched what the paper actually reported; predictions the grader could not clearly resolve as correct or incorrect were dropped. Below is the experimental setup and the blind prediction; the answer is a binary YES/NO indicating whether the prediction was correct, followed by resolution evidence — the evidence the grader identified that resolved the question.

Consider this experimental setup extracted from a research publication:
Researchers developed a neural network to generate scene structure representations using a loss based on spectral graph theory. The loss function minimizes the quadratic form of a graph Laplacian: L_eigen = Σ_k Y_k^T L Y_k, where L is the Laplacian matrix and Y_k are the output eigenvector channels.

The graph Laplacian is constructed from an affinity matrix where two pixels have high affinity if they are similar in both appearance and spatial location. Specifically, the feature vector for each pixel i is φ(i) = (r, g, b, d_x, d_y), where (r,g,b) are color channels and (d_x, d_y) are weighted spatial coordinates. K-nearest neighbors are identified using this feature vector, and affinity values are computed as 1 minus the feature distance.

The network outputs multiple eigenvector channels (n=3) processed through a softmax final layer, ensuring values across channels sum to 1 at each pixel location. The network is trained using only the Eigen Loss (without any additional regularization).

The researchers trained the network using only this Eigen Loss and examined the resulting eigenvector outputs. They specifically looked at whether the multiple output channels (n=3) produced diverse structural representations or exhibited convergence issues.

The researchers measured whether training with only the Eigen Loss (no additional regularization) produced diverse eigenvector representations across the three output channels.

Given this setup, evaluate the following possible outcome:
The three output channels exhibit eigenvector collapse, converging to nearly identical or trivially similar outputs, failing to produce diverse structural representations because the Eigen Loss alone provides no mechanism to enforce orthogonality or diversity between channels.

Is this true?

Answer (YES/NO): YES